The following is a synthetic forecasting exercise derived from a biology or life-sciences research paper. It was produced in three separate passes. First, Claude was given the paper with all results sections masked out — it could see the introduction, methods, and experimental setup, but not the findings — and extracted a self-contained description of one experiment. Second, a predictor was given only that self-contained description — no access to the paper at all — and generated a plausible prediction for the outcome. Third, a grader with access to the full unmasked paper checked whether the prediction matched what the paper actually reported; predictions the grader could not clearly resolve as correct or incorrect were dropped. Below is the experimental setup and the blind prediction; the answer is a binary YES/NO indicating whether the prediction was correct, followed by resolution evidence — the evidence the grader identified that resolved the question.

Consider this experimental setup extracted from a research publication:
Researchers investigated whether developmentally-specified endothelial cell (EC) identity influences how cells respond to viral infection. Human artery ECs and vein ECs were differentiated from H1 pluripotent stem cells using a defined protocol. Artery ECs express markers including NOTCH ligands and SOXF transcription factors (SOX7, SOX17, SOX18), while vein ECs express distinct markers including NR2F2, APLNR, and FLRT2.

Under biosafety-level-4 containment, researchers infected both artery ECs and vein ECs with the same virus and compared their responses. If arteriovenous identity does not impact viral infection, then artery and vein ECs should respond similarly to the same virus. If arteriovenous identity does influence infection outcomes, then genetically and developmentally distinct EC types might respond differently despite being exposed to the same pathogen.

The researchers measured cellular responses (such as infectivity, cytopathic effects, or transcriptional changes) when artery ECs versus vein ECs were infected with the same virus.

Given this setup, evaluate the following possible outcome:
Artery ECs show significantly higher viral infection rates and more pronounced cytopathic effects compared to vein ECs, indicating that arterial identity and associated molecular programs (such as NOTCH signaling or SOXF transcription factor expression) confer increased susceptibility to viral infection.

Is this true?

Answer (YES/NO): NO